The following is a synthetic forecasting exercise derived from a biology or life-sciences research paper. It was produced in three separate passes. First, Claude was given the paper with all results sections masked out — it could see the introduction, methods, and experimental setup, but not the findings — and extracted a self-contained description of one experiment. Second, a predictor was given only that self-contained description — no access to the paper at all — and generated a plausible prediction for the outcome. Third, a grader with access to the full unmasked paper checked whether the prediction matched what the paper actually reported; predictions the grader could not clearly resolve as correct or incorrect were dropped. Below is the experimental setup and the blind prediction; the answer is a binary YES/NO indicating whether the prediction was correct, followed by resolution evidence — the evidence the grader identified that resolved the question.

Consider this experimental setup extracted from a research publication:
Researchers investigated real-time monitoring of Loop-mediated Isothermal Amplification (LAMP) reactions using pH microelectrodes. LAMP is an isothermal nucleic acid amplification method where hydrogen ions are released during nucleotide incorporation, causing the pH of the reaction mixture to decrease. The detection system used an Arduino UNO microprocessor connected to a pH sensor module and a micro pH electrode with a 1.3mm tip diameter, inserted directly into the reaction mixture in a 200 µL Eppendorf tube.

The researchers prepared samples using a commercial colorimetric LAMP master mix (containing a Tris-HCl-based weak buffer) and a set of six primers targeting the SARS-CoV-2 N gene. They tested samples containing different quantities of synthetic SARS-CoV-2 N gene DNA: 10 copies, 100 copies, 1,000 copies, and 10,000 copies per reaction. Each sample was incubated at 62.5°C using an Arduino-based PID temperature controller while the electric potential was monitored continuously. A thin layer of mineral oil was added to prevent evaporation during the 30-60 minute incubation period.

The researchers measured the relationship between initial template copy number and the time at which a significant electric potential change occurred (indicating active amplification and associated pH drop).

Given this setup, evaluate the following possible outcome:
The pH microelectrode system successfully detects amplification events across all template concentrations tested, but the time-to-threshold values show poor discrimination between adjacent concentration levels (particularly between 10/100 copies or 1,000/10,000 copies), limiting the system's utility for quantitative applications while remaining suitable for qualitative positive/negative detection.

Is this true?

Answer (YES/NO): NO